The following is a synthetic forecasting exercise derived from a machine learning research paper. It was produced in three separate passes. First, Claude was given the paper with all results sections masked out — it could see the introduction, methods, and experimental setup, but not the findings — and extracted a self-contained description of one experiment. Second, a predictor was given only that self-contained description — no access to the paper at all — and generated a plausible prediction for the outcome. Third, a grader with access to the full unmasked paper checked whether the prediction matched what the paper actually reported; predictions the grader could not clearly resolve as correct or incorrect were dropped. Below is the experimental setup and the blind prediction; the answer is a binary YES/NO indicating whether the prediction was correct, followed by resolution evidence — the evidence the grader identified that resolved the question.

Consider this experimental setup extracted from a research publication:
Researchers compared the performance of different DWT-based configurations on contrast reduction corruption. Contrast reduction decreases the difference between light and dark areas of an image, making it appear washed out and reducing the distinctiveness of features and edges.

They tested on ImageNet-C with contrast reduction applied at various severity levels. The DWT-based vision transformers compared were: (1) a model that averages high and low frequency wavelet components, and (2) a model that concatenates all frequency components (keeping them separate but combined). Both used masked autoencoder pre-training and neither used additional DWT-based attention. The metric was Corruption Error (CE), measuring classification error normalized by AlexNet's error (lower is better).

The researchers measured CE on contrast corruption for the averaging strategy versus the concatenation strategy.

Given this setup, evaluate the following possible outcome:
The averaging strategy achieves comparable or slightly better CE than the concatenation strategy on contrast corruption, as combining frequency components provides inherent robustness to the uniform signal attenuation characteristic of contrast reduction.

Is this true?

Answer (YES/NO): YES